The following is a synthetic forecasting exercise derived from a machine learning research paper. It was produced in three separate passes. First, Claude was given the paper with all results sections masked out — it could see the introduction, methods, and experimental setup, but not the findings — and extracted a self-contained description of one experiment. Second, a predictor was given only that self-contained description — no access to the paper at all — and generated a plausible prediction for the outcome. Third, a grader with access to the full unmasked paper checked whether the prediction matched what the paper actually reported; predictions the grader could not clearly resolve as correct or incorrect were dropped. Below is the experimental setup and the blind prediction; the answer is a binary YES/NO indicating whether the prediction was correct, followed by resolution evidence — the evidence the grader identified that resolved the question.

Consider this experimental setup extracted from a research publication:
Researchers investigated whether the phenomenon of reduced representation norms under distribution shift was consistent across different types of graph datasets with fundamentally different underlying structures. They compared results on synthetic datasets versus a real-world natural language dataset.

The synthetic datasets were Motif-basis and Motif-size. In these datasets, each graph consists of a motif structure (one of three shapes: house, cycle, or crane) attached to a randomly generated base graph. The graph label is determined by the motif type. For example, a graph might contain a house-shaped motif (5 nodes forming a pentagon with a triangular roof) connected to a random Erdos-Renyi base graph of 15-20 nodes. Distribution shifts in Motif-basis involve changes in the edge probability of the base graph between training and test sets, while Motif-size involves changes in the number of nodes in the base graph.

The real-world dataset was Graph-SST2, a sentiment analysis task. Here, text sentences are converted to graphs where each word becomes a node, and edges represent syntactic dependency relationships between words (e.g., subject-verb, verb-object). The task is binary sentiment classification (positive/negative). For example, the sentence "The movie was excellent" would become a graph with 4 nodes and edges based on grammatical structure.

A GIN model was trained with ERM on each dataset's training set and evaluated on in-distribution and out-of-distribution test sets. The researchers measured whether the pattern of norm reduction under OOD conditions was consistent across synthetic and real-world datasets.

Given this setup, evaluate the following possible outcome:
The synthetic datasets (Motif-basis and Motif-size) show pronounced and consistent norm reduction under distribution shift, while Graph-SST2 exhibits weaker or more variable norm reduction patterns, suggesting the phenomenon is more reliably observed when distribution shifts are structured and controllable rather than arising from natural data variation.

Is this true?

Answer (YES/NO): NO